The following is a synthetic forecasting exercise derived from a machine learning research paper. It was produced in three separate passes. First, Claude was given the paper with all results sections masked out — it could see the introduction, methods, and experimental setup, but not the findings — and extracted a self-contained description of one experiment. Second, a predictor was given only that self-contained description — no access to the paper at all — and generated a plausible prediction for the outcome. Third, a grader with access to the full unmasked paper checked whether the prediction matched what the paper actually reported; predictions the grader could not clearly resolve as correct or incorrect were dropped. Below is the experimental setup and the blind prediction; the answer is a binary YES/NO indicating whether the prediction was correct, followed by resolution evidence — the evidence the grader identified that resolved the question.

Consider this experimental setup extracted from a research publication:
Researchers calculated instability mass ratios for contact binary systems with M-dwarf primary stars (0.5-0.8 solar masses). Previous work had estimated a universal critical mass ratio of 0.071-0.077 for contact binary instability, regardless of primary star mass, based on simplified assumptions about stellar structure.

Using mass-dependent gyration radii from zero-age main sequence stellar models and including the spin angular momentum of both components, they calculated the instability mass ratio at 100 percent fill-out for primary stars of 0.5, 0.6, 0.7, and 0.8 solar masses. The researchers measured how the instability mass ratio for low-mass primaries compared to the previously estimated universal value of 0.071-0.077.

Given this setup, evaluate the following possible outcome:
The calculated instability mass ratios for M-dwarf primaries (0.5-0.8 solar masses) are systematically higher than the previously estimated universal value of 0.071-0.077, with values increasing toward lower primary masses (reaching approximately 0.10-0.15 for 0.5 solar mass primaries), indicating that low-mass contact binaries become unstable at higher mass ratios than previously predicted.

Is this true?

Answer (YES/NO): NO